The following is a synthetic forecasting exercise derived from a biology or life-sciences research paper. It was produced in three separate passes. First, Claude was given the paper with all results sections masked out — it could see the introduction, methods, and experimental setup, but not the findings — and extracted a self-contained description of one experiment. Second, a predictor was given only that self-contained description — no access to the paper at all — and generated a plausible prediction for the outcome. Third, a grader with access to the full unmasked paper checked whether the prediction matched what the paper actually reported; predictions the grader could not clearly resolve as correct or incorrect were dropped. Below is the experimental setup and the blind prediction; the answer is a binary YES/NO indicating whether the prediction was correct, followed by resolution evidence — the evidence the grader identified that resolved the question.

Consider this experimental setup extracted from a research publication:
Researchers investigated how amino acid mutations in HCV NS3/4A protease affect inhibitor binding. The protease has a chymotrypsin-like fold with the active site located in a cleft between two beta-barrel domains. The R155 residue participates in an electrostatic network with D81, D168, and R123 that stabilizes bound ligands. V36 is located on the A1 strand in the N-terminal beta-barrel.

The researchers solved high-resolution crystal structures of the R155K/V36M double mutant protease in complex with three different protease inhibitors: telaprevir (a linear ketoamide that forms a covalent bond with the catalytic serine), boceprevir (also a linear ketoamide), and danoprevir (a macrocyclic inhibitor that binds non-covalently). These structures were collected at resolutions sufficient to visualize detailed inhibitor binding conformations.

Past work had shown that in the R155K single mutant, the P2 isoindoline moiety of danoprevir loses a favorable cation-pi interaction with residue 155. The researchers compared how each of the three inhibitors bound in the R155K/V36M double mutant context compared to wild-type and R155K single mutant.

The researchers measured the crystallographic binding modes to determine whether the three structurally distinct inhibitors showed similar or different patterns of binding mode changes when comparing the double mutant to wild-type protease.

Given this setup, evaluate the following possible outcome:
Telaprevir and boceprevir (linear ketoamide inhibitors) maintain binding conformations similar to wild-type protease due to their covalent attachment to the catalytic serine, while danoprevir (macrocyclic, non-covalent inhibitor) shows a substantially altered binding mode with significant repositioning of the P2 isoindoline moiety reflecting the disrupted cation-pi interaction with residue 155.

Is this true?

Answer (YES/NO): NO